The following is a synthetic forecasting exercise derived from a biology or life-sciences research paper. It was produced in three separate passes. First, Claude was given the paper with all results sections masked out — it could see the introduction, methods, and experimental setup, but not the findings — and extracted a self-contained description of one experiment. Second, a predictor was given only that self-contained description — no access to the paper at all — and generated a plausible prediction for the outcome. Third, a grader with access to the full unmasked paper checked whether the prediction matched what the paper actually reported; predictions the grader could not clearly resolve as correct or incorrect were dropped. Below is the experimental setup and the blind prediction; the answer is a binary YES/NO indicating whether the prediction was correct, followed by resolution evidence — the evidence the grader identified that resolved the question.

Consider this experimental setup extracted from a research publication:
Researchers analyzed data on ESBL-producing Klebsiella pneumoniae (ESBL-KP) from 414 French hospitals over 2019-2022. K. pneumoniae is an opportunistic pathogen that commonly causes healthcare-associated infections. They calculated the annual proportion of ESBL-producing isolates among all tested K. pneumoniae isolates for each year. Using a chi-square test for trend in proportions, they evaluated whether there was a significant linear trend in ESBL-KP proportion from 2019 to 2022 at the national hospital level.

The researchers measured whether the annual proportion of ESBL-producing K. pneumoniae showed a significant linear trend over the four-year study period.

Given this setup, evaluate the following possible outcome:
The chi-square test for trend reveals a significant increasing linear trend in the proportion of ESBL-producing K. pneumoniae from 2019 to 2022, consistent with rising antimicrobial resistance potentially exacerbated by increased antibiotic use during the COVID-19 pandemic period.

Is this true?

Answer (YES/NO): NO